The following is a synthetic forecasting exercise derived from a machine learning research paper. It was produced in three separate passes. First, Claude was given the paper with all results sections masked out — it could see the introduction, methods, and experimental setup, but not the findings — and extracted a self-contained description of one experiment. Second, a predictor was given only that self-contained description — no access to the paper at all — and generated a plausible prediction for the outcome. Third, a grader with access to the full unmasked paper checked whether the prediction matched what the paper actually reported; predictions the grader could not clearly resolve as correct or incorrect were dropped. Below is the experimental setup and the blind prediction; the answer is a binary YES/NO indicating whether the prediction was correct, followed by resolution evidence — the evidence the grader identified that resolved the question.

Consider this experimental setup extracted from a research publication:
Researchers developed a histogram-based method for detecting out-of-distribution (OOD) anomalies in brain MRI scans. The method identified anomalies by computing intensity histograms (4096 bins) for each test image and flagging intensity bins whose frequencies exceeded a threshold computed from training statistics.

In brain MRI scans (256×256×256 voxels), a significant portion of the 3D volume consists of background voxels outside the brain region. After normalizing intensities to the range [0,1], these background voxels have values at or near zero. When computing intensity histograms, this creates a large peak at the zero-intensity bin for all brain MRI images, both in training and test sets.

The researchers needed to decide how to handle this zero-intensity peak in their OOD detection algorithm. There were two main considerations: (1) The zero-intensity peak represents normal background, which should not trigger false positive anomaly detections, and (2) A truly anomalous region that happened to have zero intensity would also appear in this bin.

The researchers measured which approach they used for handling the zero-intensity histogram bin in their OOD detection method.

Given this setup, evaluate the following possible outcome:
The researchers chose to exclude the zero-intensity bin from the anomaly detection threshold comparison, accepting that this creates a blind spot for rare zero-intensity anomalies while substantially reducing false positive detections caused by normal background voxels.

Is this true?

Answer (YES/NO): YES